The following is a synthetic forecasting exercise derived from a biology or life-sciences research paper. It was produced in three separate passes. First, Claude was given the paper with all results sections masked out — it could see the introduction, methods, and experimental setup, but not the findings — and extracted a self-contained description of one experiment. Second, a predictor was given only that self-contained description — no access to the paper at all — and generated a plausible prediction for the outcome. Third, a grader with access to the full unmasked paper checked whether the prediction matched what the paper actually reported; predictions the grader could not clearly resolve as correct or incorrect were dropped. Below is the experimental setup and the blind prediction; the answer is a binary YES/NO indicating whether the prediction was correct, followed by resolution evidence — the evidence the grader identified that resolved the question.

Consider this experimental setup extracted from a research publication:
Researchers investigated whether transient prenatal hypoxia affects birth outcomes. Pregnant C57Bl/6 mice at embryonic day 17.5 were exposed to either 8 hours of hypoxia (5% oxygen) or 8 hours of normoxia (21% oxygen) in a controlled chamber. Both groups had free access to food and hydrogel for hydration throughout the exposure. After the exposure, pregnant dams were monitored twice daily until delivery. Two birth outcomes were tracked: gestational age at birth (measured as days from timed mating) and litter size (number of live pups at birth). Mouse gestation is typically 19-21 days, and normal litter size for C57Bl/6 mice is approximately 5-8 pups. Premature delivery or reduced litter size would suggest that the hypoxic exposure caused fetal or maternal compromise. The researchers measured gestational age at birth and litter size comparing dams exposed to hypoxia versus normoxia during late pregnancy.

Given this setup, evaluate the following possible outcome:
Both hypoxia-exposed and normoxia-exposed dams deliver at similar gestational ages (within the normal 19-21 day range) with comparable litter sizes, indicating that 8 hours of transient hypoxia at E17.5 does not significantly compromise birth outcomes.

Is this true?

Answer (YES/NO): YES